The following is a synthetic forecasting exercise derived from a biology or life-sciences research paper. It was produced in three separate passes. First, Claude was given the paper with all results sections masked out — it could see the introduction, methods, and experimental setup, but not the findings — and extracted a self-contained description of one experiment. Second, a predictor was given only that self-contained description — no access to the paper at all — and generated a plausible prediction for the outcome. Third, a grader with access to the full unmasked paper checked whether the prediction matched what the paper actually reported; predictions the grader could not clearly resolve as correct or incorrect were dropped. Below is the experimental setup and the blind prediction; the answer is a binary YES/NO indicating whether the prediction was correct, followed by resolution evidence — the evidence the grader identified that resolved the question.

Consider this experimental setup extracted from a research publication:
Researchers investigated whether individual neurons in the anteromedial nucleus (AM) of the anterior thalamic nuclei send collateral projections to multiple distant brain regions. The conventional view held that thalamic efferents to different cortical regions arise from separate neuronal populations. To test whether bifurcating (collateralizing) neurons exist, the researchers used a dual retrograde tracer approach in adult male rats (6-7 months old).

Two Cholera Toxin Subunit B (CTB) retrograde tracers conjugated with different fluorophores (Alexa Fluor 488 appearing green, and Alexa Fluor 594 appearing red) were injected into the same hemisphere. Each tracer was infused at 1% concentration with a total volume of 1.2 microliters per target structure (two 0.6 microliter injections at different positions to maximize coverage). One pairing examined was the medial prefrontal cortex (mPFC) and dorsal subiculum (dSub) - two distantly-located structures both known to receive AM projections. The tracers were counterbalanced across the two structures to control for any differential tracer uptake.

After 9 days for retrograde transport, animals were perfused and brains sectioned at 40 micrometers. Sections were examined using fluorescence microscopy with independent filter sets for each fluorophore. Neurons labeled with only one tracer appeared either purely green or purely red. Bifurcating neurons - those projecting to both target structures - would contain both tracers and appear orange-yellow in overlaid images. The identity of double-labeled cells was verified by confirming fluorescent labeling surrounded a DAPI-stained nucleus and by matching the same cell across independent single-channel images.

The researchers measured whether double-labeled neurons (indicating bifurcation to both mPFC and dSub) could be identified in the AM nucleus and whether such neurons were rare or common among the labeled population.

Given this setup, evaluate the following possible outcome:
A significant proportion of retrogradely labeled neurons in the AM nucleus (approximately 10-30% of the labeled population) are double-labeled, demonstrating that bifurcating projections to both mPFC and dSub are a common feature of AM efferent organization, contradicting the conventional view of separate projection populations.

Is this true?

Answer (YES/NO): NO